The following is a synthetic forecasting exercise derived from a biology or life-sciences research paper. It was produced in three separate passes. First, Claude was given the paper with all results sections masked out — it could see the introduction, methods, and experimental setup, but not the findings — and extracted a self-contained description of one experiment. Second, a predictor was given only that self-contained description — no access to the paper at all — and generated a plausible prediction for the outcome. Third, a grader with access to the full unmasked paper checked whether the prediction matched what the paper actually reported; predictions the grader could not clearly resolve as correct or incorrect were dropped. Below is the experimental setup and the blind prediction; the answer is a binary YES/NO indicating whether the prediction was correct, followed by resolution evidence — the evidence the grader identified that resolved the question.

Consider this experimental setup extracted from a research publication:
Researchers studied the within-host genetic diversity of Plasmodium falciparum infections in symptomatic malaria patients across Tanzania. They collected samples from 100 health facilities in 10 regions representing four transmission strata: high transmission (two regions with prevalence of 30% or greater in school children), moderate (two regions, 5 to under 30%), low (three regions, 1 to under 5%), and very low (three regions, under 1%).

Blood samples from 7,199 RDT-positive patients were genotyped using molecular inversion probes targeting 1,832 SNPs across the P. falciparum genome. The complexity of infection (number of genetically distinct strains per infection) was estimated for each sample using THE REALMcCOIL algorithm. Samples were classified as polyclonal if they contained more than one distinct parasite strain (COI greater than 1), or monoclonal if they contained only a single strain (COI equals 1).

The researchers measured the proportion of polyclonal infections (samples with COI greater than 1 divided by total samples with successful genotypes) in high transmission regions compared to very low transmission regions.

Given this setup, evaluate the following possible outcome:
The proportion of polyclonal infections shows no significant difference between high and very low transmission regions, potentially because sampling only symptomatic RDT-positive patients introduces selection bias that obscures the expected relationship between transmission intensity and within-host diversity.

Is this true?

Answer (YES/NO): NO